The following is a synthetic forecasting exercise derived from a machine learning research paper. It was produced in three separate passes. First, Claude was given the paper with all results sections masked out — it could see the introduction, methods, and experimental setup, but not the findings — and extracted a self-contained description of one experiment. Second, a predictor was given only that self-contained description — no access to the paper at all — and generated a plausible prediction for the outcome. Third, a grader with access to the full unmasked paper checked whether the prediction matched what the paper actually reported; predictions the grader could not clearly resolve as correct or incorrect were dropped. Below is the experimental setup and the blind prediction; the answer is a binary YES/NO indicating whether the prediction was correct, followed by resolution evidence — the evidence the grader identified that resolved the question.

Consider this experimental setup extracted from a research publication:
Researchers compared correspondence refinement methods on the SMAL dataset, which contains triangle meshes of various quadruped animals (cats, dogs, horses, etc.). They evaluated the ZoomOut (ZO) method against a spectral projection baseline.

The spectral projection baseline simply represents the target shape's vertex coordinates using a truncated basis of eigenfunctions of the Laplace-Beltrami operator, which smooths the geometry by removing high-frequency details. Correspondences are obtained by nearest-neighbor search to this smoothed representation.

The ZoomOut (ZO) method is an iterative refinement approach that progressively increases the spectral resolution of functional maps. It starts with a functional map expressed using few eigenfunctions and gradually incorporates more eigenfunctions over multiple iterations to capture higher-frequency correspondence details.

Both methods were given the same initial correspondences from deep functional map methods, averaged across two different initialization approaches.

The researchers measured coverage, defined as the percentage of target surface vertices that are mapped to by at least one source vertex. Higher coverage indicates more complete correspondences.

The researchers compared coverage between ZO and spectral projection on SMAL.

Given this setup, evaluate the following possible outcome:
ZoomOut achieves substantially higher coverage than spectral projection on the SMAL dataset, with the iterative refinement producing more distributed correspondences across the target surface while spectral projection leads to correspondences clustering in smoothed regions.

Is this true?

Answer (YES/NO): NO